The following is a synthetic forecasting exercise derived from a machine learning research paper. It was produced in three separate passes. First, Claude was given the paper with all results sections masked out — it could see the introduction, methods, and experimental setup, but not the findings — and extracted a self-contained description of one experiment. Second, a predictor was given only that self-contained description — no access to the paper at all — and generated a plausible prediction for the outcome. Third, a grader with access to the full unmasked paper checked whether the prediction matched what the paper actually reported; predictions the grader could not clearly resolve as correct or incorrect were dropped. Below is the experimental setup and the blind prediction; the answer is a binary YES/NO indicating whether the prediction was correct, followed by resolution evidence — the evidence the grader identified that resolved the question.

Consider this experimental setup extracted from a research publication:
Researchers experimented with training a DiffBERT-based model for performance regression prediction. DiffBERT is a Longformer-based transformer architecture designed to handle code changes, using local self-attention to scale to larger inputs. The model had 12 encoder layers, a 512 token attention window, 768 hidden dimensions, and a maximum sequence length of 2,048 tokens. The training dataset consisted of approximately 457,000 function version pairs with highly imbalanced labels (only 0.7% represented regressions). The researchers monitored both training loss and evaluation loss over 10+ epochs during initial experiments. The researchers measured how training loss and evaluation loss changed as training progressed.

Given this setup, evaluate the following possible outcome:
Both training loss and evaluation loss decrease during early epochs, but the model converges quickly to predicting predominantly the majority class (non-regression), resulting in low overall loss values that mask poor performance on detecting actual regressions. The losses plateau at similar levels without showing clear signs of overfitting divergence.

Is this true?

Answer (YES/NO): NO